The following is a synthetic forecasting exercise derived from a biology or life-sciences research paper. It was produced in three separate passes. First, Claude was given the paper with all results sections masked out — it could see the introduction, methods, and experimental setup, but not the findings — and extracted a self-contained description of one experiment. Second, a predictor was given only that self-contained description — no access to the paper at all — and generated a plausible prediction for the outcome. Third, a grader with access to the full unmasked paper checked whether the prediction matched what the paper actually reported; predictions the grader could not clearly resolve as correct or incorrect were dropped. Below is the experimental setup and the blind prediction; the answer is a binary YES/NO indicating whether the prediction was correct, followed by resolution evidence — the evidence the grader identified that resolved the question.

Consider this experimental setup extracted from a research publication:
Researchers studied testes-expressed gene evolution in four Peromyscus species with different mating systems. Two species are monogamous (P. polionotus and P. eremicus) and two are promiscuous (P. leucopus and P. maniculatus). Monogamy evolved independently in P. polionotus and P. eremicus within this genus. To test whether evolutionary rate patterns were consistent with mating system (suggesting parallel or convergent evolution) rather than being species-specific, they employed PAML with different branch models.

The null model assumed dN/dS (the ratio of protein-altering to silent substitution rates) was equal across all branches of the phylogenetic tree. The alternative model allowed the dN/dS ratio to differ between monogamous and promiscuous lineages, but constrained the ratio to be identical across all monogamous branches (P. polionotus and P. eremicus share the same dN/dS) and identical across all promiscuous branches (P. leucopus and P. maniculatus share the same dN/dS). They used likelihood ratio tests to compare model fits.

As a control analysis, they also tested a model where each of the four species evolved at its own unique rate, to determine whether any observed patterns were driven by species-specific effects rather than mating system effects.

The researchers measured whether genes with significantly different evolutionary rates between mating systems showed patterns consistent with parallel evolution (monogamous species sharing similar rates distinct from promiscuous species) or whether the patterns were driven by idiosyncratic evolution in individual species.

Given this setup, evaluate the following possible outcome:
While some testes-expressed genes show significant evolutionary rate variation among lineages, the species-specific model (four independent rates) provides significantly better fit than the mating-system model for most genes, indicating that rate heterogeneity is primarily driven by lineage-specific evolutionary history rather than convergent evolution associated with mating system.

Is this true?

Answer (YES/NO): NO